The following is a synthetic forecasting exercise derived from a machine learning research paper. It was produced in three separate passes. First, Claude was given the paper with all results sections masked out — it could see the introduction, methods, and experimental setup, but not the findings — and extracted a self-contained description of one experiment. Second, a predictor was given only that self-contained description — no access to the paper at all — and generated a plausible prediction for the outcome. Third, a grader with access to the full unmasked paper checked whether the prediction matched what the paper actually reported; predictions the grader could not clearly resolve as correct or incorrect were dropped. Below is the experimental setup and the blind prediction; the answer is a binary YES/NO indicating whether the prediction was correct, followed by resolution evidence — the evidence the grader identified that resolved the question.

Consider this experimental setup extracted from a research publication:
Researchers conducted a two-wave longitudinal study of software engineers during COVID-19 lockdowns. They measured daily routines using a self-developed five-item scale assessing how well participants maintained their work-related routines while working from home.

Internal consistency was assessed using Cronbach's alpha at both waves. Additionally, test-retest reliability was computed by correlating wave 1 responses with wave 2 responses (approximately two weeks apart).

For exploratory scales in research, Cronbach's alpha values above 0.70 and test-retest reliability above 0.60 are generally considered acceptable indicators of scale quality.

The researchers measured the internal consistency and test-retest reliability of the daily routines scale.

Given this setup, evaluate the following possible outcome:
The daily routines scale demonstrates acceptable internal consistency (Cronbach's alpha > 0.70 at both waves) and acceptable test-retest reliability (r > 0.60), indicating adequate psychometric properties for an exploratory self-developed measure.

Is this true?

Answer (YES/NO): YES